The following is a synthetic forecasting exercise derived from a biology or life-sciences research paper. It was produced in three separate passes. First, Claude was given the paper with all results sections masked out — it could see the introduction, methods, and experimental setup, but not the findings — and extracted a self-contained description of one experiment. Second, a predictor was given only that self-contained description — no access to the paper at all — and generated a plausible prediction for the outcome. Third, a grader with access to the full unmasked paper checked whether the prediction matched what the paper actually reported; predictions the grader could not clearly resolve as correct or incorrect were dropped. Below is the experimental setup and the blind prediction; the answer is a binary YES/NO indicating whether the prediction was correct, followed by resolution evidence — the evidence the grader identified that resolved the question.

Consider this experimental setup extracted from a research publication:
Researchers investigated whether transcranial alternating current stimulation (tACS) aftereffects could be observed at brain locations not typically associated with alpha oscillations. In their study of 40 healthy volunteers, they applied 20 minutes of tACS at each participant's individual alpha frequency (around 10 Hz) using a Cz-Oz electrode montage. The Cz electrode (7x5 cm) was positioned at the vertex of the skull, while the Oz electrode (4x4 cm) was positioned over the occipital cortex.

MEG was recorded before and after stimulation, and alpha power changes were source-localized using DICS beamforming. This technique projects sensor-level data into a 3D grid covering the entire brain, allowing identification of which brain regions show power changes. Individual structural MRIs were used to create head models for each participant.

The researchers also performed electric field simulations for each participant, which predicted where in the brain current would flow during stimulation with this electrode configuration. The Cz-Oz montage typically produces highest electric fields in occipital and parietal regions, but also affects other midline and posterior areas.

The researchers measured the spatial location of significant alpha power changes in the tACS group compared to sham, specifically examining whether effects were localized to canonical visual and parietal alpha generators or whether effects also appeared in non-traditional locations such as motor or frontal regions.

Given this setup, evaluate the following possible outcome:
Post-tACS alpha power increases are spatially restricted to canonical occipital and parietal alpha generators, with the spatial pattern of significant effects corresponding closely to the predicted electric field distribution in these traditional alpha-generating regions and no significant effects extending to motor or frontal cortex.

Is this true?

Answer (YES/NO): NO